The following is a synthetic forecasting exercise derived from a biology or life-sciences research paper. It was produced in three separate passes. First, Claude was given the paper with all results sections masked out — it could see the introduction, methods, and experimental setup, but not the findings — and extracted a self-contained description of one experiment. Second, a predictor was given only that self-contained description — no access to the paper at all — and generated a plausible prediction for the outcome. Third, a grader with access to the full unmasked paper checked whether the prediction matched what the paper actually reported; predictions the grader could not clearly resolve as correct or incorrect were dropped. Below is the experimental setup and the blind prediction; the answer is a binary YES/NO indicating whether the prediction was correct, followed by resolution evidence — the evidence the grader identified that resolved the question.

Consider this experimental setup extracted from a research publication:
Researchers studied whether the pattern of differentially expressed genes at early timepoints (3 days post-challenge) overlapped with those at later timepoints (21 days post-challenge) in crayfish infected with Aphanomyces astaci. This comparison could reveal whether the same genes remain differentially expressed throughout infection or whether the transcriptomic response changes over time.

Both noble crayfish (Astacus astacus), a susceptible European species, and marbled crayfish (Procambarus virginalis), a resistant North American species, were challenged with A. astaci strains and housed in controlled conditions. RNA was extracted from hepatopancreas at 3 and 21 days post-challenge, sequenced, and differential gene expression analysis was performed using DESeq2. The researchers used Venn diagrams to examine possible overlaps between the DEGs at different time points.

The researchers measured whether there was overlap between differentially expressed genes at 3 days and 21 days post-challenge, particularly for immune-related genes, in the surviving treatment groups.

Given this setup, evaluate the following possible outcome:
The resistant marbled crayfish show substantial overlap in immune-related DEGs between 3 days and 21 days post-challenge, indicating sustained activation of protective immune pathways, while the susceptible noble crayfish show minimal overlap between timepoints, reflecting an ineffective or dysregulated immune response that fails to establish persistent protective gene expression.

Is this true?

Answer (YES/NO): NO